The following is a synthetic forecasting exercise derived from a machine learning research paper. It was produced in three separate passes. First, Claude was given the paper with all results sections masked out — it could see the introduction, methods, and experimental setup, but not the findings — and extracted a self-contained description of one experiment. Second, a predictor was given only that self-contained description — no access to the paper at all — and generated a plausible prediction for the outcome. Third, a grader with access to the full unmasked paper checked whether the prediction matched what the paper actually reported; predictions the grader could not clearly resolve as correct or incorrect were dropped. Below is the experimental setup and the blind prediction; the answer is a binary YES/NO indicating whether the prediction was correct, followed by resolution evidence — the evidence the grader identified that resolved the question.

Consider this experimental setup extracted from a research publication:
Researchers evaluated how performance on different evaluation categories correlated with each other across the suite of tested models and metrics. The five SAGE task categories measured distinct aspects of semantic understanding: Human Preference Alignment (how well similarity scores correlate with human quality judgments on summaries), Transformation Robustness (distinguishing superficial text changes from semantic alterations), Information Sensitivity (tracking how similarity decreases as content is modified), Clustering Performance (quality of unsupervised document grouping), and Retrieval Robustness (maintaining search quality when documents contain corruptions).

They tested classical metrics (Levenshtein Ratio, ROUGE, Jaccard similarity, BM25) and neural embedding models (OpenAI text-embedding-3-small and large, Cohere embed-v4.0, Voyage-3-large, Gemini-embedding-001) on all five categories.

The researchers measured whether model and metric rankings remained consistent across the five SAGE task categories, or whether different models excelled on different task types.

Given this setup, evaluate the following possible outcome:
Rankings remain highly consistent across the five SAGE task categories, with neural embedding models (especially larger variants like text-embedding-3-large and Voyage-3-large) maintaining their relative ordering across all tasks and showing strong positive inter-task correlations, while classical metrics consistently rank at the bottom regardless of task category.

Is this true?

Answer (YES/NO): NO